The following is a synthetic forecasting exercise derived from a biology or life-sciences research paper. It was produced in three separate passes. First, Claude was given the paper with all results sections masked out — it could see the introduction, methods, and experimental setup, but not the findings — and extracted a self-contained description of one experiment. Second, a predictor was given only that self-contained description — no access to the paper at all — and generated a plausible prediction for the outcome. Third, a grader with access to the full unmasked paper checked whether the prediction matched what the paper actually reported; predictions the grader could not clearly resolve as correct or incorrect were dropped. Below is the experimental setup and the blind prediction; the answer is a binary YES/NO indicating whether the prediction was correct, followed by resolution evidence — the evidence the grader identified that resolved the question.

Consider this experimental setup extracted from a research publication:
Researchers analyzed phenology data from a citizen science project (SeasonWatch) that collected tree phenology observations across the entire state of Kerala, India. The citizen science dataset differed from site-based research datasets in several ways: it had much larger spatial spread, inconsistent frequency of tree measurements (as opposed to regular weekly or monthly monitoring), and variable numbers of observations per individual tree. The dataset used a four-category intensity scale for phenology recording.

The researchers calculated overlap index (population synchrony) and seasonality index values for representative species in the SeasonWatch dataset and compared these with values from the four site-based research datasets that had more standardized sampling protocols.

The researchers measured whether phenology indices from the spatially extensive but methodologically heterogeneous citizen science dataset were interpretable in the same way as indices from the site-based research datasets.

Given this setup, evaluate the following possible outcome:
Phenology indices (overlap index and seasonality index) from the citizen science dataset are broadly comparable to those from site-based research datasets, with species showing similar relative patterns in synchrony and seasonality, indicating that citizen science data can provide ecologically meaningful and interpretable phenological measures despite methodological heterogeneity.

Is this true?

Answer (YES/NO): NO